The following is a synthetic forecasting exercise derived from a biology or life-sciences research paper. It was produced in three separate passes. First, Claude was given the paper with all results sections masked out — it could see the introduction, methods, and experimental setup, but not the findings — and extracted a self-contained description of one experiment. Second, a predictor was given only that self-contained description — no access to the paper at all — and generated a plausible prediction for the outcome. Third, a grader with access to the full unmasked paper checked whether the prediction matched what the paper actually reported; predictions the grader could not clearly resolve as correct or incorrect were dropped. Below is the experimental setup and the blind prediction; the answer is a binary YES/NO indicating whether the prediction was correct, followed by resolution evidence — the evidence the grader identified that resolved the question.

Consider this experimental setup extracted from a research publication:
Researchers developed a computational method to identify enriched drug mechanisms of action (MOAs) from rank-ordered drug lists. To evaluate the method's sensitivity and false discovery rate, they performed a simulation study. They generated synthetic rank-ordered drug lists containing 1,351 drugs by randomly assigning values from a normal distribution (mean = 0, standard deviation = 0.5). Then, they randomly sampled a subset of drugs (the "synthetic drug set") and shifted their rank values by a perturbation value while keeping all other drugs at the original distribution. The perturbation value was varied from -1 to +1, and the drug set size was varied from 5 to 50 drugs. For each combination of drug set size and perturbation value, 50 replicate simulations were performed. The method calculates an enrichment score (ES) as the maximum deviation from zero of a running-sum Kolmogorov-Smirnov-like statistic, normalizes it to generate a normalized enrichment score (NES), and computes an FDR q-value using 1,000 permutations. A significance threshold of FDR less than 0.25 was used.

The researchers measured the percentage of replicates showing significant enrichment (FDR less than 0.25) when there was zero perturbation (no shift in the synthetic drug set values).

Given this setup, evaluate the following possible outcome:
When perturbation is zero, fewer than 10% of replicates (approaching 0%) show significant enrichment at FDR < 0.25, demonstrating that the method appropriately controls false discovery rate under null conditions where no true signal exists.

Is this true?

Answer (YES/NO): YES